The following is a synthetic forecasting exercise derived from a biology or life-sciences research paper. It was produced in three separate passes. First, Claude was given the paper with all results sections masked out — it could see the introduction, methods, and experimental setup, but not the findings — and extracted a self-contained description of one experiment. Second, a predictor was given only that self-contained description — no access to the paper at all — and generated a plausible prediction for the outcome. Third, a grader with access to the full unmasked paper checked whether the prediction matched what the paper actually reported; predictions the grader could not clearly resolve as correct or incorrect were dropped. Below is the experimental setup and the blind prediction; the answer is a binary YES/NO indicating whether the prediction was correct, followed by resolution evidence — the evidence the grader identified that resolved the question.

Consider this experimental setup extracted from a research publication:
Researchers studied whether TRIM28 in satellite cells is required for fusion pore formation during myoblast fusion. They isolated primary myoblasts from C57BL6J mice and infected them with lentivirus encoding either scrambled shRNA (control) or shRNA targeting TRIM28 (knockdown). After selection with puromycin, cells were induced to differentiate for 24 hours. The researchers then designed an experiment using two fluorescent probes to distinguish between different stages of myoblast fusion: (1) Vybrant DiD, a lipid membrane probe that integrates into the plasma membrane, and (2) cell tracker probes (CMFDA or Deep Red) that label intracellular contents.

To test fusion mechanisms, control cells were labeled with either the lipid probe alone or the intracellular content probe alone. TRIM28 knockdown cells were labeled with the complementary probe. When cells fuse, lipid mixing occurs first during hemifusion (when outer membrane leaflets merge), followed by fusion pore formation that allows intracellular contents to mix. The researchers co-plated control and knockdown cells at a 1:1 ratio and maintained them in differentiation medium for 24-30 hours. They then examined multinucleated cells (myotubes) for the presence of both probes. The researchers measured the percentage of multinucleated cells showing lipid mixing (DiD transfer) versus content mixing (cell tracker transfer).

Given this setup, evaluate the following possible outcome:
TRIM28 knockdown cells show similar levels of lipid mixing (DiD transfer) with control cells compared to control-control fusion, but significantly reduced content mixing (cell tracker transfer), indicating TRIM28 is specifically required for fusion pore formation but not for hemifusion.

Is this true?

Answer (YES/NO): YES